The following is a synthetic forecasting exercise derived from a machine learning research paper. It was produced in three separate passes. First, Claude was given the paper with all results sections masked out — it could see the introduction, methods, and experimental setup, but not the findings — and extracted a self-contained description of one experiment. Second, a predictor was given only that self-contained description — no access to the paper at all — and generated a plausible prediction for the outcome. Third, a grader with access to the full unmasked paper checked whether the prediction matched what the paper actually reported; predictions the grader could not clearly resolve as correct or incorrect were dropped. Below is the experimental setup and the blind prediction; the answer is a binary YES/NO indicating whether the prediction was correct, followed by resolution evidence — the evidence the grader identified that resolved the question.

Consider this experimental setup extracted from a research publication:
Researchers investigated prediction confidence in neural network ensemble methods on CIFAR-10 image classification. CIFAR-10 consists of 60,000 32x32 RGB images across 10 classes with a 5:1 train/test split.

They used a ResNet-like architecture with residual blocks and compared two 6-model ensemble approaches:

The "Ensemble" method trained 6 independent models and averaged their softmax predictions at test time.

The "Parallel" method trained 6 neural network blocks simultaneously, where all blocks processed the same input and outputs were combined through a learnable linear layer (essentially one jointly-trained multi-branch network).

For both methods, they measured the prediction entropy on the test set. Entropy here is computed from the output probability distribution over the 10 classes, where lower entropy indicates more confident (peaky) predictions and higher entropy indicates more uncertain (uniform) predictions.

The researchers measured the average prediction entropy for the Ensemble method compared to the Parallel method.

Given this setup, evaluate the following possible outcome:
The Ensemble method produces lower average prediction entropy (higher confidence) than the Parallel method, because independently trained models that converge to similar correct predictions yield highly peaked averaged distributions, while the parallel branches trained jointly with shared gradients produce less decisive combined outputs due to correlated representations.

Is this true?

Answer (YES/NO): YES